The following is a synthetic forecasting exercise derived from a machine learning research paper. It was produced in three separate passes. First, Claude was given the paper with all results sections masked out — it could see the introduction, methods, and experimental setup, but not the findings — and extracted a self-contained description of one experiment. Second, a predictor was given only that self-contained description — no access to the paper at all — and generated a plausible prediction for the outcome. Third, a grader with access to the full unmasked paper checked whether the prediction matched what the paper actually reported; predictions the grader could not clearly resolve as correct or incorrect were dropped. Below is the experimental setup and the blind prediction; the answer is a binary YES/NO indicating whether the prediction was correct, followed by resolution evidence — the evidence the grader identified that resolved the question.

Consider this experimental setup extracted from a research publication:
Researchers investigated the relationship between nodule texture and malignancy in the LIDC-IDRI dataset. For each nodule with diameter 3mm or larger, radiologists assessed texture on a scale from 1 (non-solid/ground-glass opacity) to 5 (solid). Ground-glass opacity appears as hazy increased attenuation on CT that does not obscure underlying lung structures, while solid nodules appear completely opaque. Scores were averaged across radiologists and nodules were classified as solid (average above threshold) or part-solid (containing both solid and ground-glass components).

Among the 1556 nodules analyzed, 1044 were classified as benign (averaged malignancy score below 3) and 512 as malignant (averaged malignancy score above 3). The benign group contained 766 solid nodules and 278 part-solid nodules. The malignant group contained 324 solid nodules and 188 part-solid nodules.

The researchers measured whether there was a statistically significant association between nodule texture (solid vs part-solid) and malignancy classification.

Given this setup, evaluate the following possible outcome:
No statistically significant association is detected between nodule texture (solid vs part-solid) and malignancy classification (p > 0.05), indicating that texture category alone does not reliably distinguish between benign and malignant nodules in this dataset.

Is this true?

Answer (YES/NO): NO